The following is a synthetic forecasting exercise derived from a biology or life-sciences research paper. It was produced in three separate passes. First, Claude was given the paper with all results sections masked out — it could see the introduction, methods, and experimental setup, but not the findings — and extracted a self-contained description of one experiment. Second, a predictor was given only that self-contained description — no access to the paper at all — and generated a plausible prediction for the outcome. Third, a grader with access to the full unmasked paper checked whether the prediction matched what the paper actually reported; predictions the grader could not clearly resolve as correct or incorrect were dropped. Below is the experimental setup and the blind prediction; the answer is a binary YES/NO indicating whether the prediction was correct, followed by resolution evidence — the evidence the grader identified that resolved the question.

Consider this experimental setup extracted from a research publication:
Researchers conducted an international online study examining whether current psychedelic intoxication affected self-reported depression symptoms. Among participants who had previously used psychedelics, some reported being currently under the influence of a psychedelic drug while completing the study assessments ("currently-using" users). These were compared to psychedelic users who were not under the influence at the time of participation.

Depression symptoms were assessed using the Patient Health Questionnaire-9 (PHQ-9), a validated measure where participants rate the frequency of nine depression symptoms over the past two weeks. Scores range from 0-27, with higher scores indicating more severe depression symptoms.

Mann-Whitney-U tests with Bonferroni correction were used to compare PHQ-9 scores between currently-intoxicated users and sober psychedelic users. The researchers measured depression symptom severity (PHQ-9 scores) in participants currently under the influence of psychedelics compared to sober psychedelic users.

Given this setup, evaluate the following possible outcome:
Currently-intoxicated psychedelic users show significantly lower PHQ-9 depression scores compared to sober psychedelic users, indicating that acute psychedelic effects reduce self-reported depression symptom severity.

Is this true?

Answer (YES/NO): NO